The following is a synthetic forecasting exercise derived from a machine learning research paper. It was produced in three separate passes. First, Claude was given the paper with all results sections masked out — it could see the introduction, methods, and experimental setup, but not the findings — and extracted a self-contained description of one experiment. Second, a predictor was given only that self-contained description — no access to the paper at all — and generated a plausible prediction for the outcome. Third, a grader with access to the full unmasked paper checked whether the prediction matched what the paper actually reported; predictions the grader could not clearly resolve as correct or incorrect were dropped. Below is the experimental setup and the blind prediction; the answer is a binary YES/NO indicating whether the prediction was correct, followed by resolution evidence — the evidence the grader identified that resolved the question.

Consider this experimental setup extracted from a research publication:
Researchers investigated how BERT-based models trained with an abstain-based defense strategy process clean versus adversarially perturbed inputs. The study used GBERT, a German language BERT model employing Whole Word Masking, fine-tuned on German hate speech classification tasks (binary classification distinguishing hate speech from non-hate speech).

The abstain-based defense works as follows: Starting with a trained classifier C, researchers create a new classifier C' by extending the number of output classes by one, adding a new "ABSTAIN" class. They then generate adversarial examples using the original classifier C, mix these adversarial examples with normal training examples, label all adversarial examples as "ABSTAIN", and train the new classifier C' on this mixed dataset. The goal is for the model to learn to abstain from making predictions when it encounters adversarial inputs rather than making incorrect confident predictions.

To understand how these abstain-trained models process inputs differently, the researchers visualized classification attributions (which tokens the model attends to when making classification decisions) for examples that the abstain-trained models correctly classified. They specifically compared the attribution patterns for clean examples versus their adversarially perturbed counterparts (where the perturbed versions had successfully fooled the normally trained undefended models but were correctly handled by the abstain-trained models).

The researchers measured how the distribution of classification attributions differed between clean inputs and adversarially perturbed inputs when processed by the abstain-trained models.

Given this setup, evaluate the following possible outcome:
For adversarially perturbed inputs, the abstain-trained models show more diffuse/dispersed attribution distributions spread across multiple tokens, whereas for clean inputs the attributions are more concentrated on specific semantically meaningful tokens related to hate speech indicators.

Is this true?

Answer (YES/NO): YES